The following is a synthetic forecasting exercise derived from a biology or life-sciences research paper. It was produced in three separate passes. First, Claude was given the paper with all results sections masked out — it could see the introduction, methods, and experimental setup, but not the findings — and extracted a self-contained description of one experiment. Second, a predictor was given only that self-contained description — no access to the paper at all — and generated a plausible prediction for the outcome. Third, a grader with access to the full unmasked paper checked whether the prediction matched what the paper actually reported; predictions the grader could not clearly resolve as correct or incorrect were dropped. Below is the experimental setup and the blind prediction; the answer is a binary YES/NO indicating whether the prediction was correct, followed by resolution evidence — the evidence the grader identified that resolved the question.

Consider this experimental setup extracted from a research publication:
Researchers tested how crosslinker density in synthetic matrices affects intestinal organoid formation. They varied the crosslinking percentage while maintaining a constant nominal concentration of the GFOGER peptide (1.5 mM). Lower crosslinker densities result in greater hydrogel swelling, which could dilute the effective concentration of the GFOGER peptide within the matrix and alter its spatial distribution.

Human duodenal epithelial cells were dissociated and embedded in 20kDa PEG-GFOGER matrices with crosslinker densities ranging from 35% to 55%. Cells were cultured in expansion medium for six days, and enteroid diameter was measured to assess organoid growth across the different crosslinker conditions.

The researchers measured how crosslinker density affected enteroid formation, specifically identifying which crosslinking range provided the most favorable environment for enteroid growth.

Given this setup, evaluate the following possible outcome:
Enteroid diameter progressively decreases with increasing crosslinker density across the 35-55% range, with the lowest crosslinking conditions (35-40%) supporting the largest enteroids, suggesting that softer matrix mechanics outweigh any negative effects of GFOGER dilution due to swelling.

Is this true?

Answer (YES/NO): NO